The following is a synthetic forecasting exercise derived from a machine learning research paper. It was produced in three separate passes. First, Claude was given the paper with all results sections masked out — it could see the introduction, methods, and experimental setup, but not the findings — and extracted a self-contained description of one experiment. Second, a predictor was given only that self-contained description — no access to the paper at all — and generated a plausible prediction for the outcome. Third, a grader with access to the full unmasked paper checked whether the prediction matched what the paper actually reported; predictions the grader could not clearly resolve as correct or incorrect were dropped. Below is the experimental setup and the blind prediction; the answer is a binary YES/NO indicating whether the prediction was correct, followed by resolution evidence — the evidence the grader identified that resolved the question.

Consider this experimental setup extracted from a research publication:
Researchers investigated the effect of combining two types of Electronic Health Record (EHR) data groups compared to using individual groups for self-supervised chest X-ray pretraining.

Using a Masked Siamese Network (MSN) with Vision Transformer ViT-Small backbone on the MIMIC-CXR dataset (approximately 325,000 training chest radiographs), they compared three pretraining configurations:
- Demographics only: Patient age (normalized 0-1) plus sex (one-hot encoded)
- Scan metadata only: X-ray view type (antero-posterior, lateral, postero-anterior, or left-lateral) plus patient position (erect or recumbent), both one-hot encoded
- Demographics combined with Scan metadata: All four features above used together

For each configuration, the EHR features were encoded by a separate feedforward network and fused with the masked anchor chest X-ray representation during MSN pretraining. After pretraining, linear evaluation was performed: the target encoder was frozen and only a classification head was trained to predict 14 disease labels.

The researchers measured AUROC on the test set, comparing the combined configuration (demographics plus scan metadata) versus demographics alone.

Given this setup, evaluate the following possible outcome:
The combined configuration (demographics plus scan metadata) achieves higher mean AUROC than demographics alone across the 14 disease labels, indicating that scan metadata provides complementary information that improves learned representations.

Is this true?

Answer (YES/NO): NO